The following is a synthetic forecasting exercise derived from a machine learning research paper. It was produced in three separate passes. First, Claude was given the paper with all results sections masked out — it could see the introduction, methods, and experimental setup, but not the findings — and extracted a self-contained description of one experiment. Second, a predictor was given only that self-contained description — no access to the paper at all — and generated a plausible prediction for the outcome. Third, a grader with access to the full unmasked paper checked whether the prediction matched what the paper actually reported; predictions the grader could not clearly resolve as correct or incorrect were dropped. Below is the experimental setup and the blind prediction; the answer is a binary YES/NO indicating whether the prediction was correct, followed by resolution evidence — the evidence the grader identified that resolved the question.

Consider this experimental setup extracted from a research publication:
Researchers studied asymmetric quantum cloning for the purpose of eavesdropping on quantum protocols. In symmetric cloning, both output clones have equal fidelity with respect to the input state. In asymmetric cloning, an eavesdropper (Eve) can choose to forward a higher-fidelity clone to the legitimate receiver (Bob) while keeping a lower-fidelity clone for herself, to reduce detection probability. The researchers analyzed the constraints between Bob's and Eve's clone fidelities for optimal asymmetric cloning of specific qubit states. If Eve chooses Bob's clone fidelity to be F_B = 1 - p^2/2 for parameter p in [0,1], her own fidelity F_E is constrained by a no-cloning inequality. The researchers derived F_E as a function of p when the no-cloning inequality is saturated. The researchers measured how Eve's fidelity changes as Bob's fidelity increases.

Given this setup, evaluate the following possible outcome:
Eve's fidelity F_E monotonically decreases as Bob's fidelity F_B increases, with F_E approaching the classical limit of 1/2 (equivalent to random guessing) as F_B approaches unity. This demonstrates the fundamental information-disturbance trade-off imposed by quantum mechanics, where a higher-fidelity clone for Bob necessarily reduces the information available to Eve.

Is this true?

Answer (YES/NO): YES